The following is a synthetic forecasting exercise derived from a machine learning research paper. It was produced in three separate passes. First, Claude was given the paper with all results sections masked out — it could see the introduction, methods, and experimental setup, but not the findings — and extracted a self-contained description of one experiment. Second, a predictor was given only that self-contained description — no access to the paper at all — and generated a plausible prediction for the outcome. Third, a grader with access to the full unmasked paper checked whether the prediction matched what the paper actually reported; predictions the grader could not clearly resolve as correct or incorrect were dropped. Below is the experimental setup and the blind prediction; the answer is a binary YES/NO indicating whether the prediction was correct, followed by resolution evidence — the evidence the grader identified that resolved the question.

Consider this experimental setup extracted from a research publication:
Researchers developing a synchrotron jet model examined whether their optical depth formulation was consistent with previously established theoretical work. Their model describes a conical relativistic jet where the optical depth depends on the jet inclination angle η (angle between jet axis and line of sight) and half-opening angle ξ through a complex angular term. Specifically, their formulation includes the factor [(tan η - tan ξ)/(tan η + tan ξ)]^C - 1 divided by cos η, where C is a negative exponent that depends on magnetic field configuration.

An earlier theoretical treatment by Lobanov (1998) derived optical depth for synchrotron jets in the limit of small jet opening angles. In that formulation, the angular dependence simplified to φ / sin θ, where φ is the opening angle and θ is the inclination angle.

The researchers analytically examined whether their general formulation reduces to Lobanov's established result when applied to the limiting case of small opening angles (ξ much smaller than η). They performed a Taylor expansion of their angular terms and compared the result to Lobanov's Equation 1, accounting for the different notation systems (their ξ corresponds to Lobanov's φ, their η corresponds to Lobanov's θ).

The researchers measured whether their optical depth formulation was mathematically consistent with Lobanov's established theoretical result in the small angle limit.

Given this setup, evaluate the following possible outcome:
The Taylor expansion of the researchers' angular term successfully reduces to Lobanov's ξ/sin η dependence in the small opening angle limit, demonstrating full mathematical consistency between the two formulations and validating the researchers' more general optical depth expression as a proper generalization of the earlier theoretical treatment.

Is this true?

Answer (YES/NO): YES